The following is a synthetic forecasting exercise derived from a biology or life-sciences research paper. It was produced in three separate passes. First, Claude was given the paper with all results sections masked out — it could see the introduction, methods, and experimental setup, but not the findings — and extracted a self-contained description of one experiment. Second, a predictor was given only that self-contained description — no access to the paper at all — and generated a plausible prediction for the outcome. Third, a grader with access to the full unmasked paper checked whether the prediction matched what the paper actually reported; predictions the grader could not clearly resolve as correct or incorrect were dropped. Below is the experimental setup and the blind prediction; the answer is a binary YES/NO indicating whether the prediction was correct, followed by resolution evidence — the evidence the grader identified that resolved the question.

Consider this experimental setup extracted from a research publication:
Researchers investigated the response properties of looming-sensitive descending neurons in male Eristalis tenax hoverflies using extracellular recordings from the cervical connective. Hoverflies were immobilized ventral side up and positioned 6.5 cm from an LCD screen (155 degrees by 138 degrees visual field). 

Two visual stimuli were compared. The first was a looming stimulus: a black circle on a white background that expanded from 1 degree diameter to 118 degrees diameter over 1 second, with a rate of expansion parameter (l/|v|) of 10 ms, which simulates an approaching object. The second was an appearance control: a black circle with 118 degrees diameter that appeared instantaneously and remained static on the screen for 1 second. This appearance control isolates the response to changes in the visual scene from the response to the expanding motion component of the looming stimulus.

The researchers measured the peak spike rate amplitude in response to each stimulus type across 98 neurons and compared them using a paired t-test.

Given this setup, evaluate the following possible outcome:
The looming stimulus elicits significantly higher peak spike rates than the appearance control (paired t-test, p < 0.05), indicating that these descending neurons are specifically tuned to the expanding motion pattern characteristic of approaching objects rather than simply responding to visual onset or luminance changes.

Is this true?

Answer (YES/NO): YES